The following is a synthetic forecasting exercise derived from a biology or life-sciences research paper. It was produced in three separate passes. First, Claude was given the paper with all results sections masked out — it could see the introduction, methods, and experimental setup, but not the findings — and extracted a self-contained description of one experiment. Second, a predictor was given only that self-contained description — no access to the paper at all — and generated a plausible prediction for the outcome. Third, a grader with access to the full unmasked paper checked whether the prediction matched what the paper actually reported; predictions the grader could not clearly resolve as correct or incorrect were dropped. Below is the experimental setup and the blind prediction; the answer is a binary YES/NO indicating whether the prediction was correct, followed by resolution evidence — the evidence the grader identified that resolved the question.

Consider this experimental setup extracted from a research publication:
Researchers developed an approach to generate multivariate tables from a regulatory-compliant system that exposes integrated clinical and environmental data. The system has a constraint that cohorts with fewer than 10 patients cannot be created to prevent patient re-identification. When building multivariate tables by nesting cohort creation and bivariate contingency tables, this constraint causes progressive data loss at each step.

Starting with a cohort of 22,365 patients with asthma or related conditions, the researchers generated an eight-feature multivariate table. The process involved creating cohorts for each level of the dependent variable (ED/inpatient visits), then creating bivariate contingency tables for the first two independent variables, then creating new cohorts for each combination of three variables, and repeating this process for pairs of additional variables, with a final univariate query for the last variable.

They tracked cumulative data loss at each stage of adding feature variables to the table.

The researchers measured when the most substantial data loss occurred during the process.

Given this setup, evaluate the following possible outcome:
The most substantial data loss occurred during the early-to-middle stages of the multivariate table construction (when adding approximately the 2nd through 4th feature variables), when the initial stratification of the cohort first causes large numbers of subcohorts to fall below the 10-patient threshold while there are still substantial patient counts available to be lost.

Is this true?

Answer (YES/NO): NO